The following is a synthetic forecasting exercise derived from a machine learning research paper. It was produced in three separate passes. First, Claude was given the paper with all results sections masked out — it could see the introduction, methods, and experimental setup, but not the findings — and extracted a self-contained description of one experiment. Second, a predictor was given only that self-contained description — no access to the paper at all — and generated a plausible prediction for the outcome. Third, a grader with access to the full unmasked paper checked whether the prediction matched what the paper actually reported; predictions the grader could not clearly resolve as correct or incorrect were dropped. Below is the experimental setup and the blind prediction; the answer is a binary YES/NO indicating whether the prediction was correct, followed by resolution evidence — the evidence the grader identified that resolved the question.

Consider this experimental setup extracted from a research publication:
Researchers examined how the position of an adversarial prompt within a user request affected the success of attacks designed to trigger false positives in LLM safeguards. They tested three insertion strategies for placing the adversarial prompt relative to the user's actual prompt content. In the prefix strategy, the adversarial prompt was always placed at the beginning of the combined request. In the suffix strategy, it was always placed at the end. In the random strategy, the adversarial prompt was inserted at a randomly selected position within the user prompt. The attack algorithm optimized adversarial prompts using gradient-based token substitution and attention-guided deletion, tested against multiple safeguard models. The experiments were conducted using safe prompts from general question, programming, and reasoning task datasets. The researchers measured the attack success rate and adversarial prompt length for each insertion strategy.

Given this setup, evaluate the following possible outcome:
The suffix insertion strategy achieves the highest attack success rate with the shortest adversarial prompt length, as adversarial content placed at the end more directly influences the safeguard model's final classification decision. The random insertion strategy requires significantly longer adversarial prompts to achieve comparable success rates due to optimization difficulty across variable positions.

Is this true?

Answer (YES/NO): NO